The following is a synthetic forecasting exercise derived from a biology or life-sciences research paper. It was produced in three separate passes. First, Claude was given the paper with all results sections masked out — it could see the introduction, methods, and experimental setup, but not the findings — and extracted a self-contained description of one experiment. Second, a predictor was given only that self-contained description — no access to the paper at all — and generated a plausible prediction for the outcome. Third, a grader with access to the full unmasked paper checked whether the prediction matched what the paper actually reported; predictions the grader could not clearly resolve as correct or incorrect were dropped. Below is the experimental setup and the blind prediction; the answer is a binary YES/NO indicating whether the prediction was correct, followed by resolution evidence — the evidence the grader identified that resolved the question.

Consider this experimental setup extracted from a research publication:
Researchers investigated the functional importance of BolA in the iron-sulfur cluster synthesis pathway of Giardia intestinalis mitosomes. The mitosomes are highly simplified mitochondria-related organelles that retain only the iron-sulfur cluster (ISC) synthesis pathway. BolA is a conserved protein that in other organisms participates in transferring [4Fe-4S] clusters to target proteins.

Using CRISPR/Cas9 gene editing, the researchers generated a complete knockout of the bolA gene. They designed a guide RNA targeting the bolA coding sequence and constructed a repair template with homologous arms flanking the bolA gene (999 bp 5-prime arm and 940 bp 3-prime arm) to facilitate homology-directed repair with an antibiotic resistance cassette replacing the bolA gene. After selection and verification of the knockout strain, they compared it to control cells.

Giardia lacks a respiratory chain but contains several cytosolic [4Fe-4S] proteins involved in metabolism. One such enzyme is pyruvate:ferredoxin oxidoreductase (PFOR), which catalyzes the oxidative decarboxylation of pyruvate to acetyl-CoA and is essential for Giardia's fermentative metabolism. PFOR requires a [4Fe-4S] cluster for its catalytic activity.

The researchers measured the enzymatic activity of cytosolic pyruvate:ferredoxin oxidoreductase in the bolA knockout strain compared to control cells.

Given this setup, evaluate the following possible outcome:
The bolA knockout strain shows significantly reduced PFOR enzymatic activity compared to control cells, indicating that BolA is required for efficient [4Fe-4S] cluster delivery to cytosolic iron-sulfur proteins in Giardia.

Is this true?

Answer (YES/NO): YES